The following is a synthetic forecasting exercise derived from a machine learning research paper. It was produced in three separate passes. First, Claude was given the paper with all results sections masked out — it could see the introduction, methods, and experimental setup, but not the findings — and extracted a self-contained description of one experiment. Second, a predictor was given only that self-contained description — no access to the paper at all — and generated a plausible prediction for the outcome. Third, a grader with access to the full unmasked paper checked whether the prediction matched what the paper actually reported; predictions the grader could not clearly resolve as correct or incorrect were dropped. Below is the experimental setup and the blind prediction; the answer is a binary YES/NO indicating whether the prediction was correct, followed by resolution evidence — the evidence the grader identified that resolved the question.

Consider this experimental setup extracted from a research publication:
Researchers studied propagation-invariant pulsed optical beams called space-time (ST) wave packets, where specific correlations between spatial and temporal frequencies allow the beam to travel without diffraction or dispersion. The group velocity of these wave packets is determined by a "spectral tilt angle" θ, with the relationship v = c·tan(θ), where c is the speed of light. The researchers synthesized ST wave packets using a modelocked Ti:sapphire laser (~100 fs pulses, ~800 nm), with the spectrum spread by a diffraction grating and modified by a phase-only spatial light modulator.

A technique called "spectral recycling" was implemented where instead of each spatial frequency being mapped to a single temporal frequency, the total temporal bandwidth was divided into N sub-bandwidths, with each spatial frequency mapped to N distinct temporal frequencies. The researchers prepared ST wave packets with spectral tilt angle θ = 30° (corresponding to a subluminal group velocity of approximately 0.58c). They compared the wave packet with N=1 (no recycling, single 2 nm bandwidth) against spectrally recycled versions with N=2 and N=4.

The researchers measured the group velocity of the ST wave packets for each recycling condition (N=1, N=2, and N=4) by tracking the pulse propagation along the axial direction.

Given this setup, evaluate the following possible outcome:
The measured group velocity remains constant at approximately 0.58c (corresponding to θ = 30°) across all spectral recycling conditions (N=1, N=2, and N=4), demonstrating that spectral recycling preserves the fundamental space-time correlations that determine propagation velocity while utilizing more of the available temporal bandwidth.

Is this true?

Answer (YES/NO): YES